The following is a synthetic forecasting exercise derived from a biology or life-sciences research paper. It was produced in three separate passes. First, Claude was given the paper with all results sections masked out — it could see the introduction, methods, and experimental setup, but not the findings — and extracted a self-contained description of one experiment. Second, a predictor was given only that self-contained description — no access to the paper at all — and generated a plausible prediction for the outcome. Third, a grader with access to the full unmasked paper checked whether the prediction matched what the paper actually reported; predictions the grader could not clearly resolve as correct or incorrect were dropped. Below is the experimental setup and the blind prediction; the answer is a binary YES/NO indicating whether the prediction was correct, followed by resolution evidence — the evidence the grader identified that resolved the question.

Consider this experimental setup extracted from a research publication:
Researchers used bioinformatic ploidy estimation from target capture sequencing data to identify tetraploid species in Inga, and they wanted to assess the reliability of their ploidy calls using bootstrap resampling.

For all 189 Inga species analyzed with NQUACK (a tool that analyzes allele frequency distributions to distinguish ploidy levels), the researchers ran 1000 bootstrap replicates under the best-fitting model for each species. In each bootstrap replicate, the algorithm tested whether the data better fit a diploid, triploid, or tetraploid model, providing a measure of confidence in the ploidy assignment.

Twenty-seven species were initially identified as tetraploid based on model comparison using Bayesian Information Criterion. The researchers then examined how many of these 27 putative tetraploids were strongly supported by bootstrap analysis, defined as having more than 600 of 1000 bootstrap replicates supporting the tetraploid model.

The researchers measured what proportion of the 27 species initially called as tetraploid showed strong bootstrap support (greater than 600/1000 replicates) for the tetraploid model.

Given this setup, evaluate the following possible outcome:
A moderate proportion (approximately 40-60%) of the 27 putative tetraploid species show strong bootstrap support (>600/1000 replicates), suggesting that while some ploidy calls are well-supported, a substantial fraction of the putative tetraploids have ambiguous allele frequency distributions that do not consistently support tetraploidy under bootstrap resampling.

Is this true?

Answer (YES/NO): YES